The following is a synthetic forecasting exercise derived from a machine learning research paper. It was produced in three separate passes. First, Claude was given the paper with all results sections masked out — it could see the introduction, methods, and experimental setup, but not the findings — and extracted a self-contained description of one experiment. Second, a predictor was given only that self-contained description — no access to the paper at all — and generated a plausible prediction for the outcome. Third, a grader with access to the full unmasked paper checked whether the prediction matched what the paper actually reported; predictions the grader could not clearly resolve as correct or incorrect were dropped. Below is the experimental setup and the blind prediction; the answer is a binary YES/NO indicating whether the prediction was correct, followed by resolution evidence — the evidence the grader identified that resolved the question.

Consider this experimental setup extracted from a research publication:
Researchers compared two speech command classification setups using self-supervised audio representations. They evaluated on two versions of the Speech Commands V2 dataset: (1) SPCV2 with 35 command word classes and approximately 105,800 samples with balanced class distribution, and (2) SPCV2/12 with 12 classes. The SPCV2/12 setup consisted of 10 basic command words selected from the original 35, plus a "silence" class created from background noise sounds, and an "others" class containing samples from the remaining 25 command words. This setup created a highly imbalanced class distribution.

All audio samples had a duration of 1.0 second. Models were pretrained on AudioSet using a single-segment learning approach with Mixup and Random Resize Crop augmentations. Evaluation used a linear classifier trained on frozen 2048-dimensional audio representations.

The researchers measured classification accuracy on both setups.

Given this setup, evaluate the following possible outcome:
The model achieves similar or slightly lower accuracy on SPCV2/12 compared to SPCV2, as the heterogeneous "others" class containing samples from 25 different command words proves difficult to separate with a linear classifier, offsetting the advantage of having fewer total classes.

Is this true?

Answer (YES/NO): YES